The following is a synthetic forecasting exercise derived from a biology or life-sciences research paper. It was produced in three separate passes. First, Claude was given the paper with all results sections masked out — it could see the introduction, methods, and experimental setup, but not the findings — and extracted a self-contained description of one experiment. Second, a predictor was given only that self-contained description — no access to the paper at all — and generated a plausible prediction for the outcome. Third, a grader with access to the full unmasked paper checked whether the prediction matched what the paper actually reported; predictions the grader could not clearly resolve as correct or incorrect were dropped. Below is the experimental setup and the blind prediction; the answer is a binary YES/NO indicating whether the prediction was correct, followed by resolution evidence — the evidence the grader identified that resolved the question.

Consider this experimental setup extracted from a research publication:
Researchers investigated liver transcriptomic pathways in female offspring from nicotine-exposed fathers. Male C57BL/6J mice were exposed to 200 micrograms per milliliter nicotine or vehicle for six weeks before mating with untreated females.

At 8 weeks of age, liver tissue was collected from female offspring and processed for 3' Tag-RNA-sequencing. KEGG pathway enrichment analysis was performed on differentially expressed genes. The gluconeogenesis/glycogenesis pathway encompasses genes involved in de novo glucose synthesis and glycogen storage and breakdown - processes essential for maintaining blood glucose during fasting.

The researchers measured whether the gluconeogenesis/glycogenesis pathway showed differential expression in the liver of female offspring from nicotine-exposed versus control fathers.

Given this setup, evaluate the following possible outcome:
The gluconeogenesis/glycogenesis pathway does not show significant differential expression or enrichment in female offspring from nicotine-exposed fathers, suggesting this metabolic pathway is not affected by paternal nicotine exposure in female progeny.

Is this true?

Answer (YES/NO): YES